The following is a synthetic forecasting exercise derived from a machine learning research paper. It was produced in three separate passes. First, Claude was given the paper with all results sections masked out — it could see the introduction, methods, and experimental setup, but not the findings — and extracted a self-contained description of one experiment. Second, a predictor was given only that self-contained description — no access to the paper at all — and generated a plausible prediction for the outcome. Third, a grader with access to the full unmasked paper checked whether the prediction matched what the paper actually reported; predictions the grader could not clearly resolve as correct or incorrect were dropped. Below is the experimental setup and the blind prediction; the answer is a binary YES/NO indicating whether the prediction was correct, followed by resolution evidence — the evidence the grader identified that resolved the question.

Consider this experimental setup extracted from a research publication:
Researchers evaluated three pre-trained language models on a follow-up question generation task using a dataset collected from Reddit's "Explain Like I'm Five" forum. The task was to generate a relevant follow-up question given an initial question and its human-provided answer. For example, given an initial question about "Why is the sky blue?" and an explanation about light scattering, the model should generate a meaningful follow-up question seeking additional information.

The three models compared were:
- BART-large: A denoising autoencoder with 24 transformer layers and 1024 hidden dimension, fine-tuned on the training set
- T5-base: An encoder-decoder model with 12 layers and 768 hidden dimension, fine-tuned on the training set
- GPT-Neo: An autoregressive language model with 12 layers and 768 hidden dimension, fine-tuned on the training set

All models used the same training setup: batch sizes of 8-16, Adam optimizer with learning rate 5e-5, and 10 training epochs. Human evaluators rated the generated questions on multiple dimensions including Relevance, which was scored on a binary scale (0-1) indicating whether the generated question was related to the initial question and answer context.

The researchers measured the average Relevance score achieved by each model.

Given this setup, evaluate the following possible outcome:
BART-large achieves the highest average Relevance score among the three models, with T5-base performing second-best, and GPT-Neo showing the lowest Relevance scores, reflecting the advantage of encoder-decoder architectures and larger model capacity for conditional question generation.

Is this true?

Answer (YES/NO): YES